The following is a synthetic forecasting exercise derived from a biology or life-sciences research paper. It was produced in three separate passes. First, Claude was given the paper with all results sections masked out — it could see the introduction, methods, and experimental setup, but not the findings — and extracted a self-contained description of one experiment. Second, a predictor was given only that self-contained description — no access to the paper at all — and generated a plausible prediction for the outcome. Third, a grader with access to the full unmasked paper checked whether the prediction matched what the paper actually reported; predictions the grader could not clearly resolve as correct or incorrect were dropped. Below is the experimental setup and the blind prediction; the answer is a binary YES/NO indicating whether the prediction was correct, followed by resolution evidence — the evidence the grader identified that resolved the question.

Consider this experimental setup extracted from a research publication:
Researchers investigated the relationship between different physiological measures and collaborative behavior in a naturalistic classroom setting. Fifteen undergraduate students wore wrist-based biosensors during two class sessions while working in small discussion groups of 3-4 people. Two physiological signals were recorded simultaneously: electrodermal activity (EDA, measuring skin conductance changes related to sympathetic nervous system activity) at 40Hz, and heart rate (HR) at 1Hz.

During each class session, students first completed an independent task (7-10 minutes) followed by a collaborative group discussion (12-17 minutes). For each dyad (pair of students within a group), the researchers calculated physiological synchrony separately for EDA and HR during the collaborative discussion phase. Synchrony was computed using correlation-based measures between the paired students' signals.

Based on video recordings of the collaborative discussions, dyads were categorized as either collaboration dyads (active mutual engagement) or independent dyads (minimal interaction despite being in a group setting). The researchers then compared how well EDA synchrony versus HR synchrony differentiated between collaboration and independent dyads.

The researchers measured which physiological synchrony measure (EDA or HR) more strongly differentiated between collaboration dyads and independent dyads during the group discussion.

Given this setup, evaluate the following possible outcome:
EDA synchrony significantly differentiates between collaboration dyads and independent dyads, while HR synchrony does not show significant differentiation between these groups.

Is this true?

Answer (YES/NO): YES